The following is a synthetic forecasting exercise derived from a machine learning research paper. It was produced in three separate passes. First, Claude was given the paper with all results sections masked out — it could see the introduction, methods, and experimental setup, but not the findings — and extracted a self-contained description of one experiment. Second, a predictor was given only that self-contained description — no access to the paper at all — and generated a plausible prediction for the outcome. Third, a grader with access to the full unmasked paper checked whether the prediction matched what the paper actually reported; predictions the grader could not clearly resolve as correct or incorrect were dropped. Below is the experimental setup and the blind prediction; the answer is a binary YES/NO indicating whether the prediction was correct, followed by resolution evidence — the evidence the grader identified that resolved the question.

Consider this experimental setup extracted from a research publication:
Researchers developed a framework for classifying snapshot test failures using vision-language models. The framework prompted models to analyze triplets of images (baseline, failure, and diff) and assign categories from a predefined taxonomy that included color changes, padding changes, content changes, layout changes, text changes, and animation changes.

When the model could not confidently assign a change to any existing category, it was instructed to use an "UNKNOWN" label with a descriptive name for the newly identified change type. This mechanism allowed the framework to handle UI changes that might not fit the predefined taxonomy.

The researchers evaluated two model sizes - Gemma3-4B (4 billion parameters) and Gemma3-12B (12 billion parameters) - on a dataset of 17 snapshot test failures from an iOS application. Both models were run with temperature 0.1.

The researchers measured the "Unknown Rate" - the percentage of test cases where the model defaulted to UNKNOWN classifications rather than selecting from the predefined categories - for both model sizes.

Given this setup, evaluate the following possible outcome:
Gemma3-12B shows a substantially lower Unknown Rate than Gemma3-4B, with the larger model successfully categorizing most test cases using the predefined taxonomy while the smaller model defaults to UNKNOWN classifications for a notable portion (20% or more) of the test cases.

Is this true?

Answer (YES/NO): NO